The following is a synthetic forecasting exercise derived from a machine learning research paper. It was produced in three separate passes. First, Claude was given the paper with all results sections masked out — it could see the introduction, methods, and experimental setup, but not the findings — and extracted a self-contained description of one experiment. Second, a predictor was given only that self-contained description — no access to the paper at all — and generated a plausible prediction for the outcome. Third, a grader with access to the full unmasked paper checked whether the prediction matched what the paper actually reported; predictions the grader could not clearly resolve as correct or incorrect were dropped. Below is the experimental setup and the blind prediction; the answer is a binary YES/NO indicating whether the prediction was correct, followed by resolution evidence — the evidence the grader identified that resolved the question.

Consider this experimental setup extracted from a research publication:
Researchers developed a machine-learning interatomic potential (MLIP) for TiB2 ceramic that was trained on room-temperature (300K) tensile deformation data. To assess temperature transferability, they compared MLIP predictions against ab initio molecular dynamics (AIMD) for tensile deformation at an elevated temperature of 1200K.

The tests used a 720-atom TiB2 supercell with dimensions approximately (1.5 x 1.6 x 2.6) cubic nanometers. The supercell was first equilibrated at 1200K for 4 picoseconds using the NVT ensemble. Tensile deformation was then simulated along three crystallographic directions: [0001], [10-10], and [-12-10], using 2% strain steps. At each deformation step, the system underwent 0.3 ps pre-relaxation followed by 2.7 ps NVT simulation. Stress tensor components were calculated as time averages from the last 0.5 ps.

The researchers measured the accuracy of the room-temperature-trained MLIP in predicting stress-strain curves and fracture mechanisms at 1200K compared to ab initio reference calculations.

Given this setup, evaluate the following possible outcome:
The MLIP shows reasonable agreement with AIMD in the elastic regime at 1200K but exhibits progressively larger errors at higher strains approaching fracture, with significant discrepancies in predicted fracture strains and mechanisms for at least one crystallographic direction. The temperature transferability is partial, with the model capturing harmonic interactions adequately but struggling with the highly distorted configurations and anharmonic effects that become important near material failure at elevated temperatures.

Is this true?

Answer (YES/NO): NO